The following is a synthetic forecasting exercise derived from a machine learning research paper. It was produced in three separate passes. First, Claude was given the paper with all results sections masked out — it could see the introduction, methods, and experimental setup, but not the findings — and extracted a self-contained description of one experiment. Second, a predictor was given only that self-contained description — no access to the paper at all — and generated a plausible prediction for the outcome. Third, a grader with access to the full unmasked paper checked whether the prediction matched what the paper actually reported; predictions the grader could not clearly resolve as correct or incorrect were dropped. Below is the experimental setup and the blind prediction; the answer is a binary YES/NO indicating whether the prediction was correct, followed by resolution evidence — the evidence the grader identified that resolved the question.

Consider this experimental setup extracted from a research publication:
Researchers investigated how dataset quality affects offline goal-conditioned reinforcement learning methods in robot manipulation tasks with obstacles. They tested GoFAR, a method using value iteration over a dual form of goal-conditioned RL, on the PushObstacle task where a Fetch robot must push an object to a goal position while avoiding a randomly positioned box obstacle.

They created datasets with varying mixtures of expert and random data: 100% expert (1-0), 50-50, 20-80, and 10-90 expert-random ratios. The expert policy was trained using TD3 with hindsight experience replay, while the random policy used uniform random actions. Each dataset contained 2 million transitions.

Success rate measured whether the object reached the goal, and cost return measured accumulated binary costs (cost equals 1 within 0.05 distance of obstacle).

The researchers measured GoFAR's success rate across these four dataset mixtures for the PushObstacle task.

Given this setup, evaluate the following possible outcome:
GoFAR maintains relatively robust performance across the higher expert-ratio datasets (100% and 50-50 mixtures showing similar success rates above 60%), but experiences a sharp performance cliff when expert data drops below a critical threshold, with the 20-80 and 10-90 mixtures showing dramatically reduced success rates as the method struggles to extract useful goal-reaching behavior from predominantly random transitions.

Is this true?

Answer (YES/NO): NO